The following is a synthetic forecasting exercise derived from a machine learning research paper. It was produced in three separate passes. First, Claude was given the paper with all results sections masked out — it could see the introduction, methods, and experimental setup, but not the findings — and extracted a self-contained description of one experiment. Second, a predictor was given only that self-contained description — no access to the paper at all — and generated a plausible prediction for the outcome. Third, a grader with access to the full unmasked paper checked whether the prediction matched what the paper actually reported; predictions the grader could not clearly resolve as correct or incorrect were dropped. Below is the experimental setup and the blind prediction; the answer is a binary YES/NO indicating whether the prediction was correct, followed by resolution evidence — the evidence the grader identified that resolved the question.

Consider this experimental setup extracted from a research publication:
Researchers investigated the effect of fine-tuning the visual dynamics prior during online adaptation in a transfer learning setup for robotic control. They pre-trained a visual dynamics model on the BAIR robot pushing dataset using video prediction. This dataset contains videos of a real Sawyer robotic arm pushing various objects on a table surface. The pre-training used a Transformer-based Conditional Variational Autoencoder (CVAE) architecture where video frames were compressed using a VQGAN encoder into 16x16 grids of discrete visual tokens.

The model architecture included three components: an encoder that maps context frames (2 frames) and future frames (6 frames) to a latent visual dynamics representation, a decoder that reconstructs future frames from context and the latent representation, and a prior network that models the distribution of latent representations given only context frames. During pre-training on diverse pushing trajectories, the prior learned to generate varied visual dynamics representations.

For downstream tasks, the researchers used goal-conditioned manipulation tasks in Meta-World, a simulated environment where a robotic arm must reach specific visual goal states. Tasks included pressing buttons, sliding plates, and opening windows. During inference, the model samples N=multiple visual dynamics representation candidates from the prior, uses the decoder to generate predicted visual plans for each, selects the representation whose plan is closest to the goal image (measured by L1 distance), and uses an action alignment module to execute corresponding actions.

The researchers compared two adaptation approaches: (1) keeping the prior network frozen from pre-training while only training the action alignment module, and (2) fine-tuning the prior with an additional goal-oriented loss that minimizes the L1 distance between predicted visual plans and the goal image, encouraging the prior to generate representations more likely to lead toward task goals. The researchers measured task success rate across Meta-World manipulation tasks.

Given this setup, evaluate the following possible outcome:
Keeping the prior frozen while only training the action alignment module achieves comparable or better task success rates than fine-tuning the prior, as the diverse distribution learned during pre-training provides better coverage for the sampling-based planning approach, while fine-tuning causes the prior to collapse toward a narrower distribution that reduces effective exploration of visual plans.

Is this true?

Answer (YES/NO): NO